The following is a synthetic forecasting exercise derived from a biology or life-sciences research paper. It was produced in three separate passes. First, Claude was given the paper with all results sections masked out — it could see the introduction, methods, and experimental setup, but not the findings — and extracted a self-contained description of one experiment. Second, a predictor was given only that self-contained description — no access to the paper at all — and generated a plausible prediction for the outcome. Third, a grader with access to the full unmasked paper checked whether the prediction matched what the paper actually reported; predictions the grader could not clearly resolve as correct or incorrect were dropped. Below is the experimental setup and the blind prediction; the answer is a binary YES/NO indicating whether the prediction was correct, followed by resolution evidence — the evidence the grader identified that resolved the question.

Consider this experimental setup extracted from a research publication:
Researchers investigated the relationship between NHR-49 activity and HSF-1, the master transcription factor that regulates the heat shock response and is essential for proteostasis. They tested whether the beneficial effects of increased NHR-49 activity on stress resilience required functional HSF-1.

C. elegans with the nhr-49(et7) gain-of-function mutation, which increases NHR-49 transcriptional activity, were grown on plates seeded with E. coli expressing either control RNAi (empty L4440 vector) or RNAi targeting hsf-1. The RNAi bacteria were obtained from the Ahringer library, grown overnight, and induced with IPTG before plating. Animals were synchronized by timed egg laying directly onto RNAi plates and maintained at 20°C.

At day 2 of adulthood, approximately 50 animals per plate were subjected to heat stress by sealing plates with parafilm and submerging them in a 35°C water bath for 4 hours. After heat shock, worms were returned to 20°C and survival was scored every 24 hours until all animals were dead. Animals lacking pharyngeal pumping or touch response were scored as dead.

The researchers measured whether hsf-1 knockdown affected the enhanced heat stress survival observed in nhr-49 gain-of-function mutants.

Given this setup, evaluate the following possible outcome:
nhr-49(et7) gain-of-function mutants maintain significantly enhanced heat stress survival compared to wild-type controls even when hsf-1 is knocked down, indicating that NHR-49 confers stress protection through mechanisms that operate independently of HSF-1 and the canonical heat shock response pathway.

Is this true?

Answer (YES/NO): NO